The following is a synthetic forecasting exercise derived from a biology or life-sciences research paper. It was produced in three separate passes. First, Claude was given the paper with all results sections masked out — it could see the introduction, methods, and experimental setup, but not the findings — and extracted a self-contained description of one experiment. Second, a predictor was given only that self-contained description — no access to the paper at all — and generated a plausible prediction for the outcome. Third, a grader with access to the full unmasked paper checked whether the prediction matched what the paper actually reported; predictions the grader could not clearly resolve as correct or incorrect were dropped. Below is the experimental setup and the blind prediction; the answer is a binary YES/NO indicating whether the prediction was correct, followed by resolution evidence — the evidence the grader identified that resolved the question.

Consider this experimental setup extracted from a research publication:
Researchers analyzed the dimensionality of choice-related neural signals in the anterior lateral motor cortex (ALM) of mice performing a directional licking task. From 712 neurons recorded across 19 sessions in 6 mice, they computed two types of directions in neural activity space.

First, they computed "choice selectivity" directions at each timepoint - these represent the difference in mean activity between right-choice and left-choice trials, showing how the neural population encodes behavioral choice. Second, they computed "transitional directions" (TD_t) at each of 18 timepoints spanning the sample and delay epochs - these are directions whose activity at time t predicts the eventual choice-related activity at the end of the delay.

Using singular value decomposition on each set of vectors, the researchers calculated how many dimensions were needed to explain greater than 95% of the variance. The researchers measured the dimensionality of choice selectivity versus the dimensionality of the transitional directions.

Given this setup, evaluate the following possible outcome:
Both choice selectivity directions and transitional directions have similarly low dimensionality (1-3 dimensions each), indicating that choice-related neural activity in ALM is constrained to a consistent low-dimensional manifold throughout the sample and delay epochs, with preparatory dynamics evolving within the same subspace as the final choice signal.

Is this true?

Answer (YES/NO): NO